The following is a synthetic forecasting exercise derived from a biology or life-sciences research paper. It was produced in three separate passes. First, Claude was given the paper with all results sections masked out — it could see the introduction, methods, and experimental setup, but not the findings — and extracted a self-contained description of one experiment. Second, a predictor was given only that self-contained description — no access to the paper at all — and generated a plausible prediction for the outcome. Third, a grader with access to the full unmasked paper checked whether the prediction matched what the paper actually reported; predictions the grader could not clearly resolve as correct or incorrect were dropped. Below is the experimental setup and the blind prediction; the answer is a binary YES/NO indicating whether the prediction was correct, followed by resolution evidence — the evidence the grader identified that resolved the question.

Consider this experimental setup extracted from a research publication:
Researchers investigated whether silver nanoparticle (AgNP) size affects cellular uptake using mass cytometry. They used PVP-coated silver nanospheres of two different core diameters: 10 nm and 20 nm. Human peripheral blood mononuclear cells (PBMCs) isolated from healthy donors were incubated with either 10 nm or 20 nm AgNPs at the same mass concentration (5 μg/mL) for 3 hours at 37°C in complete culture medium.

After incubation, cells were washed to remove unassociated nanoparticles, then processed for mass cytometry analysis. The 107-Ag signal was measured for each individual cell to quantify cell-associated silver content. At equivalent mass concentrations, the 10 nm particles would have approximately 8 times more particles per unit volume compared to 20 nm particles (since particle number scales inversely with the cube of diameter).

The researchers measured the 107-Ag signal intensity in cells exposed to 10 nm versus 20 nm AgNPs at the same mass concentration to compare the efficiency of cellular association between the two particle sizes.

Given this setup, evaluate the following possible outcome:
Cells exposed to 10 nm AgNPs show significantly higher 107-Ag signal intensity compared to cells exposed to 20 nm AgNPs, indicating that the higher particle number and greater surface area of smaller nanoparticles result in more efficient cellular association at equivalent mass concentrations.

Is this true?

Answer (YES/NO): NO